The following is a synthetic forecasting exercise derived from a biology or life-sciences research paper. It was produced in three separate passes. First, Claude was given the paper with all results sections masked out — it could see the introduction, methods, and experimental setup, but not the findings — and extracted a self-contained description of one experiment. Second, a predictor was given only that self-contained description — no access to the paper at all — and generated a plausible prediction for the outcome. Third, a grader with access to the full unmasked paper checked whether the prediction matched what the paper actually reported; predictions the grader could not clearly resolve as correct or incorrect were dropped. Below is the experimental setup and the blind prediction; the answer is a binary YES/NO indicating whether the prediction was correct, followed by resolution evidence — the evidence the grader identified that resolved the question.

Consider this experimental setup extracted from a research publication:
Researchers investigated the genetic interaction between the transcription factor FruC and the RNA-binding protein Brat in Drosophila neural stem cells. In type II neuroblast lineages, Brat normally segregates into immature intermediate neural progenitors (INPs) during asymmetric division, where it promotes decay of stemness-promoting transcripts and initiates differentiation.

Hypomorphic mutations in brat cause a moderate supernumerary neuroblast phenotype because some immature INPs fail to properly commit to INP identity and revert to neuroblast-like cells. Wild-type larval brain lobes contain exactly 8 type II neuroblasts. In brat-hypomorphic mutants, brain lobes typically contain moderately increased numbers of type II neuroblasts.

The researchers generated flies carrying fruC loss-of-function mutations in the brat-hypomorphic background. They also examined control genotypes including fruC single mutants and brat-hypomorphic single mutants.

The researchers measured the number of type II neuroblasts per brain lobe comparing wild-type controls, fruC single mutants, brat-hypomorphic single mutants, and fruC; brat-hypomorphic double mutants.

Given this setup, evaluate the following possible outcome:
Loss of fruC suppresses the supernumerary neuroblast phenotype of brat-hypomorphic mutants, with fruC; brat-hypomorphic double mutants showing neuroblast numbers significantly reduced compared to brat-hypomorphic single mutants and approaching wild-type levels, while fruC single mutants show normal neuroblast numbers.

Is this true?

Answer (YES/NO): NO